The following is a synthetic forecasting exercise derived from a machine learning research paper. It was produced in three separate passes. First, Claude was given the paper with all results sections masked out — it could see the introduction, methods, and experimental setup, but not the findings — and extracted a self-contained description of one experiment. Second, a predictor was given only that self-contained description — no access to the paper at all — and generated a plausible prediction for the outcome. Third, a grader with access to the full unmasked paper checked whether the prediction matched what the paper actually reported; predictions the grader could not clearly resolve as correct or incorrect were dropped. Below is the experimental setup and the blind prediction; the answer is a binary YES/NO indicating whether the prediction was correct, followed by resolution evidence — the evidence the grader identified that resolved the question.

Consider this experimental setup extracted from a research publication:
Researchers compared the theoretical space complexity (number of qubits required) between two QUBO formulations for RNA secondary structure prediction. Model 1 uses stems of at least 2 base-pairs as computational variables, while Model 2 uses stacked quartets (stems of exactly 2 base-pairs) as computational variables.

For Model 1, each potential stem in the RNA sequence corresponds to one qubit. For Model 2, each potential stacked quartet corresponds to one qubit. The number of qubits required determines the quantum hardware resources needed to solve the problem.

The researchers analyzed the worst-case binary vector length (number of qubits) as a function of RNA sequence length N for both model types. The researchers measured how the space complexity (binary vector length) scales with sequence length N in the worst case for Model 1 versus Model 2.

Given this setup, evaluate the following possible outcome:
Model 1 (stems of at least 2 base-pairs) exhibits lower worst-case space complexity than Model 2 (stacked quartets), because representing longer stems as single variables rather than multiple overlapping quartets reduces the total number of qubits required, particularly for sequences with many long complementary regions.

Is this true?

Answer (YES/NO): NO